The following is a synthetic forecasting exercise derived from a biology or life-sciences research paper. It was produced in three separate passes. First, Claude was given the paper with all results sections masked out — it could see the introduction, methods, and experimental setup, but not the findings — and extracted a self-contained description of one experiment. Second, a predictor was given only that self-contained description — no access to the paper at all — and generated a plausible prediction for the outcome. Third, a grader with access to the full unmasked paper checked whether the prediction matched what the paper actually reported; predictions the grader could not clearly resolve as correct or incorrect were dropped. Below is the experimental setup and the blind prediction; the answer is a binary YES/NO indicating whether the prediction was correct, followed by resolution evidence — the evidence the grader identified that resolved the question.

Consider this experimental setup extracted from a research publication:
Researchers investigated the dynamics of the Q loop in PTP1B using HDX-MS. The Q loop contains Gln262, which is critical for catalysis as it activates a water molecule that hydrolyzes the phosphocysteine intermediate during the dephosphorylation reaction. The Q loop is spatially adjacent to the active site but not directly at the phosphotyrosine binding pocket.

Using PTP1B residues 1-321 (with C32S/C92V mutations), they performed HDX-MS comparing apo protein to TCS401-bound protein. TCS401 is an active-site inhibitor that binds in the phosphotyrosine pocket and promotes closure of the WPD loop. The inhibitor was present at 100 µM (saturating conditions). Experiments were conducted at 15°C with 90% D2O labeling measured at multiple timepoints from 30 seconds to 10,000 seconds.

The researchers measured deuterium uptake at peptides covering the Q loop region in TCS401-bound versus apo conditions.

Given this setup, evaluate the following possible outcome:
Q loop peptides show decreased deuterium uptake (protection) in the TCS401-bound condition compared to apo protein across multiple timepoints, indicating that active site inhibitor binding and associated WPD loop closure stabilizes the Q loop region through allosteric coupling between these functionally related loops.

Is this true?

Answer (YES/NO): YES